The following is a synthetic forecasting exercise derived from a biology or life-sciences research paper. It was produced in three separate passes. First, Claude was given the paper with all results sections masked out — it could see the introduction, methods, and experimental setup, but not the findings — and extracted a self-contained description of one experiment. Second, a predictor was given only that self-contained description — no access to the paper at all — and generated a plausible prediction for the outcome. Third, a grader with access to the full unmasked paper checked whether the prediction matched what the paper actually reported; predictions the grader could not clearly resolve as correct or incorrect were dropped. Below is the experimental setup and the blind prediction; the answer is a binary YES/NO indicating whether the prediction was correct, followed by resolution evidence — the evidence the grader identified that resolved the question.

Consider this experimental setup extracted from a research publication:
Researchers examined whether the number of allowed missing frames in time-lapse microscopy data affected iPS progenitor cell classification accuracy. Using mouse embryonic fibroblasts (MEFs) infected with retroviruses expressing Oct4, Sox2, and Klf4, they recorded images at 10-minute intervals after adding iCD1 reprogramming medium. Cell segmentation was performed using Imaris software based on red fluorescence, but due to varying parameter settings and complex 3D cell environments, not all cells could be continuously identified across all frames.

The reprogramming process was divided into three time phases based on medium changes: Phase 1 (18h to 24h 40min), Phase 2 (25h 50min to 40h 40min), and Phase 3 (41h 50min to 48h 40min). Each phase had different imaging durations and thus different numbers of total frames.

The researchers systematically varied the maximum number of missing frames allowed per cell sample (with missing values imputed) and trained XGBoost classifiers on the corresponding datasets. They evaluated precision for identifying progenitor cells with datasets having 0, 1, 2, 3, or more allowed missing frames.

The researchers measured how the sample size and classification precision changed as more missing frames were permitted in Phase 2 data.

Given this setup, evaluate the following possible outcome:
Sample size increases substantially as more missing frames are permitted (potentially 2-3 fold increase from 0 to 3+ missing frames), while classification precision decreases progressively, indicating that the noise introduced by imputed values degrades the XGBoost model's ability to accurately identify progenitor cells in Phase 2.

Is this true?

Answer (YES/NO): NO